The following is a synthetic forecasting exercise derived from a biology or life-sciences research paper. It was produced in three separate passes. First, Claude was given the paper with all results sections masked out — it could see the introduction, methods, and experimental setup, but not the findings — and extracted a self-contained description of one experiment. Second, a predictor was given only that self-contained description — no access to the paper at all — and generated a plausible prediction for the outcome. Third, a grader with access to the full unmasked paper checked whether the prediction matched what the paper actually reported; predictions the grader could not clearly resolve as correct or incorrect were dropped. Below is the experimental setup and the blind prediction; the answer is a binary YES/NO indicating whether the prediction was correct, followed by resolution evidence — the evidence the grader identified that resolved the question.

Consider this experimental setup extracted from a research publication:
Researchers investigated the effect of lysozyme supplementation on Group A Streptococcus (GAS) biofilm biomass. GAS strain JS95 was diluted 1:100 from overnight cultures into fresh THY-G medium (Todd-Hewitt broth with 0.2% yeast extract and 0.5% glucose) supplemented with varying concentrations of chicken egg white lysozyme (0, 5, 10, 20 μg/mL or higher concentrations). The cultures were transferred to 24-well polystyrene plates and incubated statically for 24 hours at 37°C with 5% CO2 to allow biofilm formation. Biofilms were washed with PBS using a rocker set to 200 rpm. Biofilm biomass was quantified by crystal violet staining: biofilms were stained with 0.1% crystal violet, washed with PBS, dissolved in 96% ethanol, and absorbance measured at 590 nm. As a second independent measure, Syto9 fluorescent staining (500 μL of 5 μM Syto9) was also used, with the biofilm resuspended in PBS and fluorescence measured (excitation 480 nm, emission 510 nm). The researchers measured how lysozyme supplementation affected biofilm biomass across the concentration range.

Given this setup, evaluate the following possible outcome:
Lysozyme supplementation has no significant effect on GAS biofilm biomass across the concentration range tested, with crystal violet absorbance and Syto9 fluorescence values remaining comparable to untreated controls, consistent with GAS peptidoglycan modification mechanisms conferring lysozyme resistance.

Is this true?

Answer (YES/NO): NO